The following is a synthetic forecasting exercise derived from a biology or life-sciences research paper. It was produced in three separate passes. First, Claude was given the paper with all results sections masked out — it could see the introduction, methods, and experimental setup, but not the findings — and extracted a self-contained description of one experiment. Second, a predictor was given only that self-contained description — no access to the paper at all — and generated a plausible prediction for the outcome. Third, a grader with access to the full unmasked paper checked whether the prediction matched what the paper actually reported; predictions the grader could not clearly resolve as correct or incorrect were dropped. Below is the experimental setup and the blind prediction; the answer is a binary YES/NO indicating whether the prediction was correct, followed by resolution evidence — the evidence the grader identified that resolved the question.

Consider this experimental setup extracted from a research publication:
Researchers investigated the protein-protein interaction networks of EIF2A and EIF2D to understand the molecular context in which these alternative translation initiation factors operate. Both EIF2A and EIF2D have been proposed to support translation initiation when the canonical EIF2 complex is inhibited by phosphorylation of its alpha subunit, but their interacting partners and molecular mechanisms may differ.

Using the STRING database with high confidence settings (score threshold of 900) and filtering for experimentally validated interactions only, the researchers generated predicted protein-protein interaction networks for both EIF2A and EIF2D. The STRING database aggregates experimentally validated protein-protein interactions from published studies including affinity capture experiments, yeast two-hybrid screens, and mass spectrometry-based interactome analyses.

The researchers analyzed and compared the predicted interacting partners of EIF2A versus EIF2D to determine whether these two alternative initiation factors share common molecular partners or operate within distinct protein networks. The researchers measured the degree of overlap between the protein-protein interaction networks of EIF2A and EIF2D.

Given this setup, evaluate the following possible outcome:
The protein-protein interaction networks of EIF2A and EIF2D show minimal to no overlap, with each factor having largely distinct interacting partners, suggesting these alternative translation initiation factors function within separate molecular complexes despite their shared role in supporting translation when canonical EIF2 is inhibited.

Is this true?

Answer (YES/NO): NO